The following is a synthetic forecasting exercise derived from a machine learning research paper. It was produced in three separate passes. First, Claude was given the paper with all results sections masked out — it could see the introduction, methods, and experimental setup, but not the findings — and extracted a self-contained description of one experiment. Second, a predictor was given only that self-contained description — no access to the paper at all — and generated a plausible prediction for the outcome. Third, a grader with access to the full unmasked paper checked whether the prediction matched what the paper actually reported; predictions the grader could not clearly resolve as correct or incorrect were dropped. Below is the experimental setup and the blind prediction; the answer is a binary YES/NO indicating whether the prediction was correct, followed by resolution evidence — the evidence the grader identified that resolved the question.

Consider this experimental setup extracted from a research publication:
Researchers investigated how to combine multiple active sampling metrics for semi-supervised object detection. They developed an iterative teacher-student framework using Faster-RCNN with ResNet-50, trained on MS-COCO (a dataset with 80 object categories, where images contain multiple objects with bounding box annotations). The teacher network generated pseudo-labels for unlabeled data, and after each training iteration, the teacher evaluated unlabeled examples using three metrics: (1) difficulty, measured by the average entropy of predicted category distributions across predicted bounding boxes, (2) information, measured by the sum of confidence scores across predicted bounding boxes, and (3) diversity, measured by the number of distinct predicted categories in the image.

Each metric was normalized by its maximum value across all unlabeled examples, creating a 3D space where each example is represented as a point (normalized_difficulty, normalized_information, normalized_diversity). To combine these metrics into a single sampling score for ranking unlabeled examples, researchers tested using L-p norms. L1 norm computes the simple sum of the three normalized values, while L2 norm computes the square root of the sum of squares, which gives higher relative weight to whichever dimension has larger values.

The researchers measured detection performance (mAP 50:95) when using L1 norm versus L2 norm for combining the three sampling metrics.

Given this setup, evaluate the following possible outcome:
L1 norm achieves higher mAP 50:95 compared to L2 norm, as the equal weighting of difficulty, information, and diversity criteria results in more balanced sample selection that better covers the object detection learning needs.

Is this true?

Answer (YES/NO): YES